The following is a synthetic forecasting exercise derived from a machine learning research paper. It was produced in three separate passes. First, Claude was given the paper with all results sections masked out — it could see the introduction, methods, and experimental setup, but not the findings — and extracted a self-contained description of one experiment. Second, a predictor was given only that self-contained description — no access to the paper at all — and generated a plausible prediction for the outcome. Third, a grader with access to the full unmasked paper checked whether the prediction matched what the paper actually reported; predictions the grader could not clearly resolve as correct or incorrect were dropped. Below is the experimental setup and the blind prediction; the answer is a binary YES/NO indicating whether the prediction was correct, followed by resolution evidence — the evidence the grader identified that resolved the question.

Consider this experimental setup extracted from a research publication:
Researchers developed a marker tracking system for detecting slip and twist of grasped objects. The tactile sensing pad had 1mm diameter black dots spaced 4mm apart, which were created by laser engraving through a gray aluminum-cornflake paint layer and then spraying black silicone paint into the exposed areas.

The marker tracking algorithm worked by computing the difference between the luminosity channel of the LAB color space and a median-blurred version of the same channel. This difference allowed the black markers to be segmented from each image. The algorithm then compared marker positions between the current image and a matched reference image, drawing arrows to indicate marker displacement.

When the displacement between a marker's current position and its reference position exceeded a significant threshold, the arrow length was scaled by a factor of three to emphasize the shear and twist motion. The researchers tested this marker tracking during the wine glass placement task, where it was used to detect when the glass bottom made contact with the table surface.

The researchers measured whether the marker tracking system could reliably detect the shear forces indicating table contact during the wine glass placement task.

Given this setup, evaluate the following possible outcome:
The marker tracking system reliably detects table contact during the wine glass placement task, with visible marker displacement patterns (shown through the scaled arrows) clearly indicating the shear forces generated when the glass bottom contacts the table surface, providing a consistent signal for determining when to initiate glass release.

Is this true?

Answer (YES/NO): YES